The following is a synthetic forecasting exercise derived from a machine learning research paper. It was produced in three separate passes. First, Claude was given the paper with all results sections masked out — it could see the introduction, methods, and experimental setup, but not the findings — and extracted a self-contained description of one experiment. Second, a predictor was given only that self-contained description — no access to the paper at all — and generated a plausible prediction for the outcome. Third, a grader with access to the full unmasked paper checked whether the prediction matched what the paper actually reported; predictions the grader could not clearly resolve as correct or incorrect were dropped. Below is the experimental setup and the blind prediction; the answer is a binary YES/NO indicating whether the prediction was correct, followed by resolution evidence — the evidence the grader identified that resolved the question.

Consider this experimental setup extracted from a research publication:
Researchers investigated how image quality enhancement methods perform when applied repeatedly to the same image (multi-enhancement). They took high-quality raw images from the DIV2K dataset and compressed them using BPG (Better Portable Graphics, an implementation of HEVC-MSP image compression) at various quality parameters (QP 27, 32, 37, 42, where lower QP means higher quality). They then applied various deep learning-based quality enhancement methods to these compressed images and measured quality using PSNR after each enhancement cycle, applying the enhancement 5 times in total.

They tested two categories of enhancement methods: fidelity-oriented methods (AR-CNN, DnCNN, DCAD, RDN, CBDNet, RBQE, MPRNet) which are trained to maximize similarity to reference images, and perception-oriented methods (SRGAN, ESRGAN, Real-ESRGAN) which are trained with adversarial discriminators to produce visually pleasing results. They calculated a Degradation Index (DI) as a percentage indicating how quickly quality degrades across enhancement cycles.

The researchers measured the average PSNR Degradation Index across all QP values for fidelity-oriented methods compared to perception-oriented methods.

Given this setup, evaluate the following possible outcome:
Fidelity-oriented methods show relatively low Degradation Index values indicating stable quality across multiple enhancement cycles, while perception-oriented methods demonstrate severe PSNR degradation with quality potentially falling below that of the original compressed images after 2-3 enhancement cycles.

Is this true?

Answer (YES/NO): NO